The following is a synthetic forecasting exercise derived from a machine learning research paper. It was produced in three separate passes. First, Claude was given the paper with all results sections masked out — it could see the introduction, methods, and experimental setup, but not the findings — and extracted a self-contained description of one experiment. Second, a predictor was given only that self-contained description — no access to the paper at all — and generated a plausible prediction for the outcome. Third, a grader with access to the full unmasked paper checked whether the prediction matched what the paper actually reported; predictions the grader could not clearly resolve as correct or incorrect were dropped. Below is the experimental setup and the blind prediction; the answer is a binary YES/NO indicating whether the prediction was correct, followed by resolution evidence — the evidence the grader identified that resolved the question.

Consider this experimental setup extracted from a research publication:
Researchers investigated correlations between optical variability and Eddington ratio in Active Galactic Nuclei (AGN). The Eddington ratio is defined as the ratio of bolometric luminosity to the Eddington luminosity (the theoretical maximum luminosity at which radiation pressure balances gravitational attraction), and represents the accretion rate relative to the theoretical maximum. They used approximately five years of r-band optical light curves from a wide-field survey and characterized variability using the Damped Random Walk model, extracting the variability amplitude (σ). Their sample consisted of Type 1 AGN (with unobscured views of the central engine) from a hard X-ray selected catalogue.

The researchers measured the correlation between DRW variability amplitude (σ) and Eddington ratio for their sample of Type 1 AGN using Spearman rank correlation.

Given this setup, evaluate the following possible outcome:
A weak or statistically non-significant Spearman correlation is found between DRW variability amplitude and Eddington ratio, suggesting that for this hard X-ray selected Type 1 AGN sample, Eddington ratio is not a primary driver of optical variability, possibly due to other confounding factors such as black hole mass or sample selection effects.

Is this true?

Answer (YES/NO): YES